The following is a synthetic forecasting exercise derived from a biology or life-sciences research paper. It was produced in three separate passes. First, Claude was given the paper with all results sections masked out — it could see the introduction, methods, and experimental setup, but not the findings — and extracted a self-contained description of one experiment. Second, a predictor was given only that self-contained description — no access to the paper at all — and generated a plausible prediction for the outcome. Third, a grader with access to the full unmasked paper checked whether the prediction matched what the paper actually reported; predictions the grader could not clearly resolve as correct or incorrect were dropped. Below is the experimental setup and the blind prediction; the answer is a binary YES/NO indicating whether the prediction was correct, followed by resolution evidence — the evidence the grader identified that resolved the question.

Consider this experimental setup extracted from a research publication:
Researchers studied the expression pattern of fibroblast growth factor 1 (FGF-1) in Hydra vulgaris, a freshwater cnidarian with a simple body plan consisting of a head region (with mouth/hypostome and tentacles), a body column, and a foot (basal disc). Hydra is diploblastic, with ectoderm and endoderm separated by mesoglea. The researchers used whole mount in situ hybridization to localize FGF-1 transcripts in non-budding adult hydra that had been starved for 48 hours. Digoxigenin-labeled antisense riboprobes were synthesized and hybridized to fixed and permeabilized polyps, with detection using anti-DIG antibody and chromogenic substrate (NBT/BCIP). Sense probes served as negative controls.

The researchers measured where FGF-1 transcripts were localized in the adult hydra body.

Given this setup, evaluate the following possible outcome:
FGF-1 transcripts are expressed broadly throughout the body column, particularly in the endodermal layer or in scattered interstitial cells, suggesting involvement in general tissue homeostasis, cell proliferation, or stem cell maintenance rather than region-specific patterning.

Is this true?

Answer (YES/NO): NO